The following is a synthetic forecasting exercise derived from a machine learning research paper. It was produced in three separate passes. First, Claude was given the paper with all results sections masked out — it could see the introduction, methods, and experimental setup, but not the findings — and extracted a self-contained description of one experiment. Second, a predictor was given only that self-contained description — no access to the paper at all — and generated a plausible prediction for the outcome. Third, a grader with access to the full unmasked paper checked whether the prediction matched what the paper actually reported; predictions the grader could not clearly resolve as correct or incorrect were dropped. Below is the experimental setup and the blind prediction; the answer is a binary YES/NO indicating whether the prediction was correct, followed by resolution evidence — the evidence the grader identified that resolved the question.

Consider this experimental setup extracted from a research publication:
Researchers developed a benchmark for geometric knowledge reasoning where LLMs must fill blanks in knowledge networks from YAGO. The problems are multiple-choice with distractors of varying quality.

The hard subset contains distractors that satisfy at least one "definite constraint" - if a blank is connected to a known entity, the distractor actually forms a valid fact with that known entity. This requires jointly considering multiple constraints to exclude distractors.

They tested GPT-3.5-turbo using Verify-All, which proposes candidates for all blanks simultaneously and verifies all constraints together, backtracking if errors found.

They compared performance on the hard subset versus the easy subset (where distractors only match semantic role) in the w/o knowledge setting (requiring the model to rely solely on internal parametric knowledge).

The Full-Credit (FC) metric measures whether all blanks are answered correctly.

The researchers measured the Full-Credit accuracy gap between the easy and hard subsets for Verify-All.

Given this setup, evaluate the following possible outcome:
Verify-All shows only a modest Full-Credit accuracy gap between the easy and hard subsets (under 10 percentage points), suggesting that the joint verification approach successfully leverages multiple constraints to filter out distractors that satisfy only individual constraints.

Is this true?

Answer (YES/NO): NO